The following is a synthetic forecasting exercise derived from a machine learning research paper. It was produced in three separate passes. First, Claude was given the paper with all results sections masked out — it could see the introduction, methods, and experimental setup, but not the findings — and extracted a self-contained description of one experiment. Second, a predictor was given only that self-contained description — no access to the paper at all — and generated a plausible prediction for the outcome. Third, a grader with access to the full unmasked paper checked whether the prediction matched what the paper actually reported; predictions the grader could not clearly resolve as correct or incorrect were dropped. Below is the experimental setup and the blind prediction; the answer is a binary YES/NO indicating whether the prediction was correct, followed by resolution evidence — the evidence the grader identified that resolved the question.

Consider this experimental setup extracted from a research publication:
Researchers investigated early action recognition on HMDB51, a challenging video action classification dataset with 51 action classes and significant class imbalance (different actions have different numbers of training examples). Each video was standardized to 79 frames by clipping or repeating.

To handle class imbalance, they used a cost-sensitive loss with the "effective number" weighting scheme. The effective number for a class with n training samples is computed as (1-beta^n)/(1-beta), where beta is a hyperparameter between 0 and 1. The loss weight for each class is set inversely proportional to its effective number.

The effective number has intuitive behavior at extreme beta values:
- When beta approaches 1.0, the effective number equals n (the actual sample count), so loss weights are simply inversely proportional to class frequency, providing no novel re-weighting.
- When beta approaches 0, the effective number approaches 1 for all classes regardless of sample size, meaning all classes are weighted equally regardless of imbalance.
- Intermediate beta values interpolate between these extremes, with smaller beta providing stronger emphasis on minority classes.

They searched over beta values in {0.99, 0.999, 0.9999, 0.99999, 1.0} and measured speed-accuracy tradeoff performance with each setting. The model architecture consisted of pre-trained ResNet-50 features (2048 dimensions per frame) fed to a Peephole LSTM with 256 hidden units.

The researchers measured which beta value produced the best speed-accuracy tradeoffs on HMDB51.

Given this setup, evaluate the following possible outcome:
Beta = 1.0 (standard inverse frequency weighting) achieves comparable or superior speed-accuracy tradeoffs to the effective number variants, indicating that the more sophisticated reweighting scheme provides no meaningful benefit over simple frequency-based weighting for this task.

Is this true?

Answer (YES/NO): NO